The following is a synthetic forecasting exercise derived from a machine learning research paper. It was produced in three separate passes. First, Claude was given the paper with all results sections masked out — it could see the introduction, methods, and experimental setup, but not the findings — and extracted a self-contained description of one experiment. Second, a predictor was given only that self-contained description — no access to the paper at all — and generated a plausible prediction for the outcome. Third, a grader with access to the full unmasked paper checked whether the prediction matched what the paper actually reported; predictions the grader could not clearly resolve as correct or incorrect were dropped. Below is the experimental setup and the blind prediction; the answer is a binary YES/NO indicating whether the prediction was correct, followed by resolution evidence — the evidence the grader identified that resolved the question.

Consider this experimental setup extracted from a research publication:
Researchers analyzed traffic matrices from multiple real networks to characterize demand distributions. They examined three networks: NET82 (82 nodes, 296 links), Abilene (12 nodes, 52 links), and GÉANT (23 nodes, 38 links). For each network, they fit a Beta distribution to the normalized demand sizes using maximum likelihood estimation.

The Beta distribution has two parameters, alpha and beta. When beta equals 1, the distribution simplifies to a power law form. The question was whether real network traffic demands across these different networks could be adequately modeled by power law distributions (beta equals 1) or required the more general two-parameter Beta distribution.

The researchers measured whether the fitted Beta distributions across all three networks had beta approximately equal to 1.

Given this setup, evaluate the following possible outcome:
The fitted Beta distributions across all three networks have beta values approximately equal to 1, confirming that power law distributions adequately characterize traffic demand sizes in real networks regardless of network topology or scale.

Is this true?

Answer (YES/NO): YES